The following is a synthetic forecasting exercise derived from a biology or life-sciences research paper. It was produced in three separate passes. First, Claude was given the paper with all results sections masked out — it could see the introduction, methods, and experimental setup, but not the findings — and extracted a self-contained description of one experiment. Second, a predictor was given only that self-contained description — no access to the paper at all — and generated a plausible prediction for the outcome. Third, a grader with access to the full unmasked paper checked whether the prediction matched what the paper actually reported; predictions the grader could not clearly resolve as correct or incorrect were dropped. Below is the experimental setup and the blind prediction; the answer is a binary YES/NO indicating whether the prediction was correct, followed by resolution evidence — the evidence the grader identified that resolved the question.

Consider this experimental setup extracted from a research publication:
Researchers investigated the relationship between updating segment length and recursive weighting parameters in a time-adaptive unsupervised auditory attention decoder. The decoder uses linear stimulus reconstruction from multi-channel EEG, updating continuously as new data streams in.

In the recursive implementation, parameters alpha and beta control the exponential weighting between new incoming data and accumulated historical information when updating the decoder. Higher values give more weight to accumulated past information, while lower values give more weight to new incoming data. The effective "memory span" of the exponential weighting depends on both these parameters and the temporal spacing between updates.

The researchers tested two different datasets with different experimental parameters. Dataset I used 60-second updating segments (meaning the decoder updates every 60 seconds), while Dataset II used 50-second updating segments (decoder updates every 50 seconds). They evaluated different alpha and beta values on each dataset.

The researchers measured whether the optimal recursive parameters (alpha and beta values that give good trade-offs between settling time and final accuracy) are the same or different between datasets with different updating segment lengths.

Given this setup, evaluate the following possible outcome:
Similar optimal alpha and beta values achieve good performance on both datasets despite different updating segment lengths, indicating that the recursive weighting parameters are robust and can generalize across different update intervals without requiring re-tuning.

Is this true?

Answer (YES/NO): YES